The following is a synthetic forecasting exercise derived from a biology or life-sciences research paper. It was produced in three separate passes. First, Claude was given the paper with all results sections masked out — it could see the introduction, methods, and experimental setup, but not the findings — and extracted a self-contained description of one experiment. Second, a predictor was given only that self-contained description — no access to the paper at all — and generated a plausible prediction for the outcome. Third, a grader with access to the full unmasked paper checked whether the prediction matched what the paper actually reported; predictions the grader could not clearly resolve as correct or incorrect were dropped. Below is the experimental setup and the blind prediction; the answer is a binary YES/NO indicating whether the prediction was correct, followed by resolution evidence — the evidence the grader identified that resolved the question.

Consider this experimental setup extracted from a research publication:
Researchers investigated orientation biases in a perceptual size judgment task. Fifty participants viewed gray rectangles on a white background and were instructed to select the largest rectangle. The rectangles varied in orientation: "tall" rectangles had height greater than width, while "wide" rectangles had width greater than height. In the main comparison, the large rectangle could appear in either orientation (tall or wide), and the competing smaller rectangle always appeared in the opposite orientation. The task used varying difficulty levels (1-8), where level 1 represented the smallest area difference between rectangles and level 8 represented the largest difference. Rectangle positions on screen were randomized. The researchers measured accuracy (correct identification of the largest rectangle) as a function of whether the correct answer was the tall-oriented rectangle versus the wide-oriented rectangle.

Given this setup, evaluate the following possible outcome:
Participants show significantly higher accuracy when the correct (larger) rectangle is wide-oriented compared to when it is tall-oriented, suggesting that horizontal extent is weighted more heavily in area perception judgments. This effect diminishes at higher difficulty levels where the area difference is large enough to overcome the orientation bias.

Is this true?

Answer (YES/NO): NO